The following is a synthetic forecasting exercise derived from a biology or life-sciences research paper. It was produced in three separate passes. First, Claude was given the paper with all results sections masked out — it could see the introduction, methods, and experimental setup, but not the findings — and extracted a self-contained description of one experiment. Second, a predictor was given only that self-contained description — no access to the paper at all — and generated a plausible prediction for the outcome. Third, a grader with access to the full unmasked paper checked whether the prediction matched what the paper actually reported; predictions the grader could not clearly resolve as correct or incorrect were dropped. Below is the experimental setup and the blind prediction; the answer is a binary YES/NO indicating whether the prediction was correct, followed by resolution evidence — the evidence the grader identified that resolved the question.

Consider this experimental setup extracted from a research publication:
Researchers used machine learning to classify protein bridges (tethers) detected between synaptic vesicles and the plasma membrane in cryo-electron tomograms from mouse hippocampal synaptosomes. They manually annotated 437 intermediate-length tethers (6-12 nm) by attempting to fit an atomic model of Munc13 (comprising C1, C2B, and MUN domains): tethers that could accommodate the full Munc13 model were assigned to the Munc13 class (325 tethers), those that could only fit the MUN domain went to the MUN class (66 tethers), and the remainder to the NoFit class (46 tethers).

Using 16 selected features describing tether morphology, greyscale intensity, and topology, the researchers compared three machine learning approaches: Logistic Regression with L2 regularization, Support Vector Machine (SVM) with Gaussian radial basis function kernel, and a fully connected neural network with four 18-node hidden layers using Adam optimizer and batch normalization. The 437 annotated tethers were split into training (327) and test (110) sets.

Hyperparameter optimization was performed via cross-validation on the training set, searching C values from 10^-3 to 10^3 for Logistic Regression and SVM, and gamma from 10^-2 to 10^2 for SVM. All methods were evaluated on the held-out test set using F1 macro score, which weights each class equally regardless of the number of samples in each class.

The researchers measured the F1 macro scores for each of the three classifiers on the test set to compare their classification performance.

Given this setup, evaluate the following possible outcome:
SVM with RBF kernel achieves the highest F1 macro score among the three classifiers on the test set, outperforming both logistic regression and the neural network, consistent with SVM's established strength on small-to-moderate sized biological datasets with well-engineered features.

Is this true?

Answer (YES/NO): NO